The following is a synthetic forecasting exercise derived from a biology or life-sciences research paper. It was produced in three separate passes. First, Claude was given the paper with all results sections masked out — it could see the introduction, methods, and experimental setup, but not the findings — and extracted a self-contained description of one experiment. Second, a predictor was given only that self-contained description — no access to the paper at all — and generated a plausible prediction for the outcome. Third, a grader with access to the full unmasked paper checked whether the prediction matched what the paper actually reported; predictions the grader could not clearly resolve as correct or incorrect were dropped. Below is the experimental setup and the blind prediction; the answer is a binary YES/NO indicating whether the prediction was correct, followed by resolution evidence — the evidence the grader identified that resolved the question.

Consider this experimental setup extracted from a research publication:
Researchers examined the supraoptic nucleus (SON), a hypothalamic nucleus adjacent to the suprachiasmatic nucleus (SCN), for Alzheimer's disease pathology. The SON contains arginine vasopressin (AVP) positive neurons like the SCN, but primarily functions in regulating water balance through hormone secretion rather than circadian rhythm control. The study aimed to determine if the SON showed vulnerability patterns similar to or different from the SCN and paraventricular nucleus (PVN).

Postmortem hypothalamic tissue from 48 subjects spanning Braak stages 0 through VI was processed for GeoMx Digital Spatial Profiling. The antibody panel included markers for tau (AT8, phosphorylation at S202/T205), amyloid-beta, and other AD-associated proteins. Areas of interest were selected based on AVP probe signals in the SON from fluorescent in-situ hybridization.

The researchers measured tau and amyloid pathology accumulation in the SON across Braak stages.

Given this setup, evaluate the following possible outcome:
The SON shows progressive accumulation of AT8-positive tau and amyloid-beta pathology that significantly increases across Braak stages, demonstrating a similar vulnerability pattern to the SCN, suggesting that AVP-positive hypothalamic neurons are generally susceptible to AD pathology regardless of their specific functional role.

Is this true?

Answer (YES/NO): NO